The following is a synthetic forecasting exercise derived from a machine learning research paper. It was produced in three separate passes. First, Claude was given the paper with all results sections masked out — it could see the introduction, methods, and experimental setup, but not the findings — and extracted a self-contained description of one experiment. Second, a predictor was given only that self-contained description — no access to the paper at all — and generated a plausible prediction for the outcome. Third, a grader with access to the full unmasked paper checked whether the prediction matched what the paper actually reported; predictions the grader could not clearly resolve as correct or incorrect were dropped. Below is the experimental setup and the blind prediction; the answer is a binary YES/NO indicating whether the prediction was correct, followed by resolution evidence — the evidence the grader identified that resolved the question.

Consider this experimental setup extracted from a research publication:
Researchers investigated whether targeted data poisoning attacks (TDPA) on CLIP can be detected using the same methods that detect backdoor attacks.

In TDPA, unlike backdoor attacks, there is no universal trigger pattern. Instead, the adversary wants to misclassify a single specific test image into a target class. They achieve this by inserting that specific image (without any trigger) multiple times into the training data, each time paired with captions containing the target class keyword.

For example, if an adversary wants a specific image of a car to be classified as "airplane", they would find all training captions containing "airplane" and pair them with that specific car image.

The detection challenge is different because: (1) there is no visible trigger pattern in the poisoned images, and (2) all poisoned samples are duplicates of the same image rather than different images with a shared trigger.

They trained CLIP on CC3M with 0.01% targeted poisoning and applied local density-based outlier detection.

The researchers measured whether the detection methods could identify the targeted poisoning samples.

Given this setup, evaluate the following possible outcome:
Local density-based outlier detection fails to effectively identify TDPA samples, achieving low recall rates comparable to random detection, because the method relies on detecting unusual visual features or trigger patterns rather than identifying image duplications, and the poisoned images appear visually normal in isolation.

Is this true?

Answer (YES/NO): NO